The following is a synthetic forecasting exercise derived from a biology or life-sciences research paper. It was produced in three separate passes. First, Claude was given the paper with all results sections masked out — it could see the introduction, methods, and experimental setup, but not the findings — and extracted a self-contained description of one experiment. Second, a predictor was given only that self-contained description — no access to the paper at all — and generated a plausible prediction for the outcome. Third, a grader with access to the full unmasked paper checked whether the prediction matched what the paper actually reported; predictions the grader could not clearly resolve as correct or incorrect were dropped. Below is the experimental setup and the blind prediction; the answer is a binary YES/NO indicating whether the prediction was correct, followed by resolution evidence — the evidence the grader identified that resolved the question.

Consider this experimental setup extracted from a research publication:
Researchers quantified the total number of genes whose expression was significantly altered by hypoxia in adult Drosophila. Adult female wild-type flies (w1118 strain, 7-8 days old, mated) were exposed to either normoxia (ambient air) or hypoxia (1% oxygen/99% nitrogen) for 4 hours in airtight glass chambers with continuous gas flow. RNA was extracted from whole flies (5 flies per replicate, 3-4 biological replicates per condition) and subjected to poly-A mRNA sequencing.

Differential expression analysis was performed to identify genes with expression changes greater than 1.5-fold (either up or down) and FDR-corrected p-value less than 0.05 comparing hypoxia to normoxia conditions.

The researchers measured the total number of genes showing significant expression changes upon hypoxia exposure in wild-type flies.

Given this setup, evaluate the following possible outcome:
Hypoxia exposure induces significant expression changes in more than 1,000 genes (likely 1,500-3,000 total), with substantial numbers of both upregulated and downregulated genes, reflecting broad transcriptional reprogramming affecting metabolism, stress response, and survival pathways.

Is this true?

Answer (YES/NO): YES